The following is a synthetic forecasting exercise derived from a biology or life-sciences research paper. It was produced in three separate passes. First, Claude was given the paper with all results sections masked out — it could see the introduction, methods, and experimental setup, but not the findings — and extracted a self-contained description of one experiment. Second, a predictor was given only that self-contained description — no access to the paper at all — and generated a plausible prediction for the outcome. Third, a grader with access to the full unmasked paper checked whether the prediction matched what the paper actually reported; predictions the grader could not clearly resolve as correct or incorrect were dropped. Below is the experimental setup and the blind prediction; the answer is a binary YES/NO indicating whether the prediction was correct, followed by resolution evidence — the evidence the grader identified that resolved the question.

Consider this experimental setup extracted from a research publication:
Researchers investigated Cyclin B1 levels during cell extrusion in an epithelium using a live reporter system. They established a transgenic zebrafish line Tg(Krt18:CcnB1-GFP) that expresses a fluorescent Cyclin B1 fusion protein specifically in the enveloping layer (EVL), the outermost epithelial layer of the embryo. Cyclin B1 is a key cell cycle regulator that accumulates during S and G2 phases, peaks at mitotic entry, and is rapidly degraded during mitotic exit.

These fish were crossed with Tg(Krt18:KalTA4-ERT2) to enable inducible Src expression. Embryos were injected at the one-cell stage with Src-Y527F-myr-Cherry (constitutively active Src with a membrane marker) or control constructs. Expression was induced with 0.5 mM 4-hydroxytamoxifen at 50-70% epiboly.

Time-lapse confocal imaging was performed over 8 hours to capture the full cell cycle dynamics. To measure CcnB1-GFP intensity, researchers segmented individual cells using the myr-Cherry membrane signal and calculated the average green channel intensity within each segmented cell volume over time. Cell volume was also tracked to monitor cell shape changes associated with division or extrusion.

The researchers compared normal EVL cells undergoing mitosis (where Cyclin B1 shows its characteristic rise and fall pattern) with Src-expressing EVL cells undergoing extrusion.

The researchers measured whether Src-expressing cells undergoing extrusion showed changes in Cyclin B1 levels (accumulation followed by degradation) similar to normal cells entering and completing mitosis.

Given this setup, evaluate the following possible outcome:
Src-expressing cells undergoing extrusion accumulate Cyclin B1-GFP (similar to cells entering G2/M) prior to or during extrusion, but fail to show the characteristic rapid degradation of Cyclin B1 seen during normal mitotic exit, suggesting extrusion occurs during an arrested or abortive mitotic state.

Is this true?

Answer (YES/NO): YES